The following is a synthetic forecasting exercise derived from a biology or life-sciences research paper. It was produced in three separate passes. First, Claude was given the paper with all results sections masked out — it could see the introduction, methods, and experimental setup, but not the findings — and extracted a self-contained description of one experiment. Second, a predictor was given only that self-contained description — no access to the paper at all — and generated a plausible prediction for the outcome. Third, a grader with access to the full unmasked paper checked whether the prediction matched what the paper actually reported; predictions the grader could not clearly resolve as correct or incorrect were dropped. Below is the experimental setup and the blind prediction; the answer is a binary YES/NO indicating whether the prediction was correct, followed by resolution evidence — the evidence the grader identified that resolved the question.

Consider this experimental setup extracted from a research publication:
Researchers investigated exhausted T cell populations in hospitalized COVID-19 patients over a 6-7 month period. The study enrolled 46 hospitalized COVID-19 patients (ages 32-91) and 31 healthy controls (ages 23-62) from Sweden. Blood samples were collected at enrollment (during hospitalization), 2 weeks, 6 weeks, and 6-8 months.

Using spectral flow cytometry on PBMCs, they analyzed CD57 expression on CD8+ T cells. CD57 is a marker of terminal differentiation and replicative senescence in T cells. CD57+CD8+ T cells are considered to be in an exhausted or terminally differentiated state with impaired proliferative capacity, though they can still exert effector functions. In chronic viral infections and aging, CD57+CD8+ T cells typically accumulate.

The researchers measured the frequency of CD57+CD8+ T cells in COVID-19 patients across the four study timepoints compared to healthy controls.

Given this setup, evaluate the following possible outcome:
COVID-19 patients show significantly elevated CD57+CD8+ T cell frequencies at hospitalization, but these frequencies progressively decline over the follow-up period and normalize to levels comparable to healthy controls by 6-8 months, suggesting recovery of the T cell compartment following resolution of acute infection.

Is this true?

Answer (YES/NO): NO